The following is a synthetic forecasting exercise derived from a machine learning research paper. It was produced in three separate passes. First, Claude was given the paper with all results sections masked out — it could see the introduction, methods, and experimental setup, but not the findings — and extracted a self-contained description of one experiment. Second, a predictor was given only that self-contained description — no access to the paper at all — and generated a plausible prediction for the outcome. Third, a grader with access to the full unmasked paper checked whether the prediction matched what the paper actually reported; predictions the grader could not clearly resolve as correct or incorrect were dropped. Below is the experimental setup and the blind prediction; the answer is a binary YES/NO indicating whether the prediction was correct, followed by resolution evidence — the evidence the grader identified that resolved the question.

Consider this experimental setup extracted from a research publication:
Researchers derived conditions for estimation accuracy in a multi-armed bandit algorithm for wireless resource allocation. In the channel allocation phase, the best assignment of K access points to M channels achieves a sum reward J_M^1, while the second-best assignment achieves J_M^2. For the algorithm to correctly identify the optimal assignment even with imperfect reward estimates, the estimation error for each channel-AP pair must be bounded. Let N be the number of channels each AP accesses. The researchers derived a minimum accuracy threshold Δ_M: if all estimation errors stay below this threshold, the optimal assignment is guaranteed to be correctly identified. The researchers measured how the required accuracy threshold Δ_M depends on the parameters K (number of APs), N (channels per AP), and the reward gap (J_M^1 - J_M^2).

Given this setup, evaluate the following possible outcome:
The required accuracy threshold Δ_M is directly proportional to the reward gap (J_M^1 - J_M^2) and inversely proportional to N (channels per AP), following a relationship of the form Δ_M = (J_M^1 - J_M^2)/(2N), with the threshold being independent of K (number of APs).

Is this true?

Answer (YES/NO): NO